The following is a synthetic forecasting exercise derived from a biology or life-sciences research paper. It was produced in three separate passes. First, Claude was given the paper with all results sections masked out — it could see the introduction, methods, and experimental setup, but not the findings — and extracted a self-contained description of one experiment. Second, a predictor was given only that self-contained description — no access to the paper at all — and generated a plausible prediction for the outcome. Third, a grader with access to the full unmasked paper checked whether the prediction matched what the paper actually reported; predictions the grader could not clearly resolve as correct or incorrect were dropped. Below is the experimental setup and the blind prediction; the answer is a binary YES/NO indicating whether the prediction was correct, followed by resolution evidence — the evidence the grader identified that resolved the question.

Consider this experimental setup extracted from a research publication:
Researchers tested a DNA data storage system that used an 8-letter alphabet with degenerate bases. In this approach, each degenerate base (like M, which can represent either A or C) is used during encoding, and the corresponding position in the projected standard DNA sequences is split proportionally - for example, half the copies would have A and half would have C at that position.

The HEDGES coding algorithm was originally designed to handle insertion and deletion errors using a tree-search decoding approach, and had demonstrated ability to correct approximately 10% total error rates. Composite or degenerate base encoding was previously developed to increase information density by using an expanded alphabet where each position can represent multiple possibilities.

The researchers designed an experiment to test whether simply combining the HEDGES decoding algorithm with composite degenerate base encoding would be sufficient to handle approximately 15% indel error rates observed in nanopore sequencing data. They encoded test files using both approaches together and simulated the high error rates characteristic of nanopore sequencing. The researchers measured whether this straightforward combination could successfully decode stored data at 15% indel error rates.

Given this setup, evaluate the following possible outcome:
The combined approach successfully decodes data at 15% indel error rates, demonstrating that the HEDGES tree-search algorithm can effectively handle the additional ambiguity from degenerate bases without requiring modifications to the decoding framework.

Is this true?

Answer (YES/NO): NO